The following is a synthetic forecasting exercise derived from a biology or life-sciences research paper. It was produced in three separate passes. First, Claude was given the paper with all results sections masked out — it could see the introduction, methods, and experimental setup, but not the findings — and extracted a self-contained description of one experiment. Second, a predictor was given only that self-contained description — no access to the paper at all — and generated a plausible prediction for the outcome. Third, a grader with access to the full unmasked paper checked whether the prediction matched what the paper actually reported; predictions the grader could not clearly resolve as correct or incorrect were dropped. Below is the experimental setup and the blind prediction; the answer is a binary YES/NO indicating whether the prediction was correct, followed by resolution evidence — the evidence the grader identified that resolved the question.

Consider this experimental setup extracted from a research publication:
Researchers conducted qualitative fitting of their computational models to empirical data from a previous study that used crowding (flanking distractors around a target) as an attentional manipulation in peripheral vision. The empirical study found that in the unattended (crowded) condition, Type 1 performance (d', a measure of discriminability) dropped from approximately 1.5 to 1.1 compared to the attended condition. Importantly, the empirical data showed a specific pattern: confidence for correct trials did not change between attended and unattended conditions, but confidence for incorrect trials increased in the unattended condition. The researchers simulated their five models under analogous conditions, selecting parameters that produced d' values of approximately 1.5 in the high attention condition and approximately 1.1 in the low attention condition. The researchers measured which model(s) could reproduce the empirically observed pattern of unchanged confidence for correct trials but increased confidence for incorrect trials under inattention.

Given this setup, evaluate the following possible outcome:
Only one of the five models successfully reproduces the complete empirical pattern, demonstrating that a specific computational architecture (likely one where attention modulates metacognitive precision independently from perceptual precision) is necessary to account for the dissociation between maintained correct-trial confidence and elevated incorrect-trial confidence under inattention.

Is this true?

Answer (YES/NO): NO